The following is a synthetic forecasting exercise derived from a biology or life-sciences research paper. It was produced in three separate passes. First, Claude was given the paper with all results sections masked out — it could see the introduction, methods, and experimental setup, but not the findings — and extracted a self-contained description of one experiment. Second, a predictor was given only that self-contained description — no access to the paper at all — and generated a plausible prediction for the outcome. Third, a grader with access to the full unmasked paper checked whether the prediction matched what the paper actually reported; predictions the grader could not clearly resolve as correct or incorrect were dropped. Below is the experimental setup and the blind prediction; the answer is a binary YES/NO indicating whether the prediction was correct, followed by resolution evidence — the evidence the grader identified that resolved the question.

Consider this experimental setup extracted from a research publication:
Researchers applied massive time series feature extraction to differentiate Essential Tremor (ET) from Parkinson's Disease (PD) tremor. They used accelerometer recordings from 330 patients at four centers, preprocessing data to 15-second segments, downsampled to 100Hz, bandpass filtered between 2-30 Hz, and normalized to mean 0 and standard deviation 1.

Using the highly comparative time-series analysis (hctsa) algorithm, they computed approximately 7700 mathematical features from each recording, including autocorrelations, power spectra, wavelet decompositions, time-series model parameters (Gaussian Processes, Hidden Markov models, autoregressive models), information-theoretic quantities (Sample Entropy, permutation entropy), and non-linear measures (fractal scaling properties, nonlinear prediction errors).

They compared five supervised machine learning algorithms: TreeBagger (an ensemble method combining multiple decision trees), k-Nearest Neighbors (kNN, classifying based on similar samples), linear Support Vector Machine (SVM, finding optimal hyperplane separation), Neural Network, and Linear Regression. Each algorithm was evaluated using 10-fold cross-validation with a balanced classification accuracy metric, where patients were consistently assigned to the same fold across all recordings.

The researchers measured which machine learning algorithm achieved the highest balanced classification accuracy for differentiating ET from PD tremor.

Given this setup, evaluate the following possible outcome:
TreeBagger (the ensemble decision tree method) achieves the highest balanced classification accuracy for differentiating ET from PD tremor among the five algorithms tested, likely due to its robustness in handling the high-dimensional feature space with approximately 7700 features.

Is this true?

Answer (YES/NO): NO